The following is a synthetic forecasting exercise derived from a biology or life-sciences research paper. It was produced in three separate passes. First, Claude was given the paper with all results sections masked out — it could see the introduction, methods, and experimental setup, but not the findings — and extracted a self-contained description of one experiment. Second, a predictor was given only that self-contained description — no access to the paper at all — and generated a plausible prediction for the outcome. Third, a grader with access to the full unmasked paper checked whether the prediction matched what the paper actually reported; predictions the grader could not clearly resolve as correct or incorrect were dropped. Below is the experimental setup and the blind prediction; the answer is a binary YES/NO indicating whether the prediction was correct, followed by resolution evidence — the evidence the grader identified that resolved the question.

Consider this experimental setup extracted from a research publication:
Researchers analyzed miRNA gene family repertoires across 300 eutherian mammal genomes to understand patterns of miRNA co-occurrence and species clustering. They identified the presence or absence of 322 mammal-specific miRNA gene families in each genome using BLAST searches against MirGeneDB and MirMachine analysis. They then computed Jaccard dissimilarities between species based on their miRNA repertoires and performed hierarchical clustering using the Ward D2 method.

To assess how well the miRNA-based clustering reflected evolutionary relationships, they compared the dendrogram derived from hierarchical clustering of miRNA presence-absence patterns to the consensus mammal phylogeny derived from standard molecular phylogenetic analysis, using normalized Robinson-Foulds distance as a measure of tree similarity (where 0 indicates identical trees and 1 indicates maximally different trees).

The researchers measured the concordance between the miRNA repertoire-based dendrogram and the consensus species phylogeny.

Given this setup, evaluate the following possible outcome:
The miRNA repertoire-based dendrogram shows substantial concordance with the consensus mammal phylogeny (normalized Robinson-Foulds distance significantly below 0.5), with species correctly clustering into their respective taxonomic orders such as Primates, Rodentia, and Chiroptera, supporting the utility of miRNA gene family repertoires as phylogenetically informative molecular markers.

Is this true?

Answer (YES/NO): NO